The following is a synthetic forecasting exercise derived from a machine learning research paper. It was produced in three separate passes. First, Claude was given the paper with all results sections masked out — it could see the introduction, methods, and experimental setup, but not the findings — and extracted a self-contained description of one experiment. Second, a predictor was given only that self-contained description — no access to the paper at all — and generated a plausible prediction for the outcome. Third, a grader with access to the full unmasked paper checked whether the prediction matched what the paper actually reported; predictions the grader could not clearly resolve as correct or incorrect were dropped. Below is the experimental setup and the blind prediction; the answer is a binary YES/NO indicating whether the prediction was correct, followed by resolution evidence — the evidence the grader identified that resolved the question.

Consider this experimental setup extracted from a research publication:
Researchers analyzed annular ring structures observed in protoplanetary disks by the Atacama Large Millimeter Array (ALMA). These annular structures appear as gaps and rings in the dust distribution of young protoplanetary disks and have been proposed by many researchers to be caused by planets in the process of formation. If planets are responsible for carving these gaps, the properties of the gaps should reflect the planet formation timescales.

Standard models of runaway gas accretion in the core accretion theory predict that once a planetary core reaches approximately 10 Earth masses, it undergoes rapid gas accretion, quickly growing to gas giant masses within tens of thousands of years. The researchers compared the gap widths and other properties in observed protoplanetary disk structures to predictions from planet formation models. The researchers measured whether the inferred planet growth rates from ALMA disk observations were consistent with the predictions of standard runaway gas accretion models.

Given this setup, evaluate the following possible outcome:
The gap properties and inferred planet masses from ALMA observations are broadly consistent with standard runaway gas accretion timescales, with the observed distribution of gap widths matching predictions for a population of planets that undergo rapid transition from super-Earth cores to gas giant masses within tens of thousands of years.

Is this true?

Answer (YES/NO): NO